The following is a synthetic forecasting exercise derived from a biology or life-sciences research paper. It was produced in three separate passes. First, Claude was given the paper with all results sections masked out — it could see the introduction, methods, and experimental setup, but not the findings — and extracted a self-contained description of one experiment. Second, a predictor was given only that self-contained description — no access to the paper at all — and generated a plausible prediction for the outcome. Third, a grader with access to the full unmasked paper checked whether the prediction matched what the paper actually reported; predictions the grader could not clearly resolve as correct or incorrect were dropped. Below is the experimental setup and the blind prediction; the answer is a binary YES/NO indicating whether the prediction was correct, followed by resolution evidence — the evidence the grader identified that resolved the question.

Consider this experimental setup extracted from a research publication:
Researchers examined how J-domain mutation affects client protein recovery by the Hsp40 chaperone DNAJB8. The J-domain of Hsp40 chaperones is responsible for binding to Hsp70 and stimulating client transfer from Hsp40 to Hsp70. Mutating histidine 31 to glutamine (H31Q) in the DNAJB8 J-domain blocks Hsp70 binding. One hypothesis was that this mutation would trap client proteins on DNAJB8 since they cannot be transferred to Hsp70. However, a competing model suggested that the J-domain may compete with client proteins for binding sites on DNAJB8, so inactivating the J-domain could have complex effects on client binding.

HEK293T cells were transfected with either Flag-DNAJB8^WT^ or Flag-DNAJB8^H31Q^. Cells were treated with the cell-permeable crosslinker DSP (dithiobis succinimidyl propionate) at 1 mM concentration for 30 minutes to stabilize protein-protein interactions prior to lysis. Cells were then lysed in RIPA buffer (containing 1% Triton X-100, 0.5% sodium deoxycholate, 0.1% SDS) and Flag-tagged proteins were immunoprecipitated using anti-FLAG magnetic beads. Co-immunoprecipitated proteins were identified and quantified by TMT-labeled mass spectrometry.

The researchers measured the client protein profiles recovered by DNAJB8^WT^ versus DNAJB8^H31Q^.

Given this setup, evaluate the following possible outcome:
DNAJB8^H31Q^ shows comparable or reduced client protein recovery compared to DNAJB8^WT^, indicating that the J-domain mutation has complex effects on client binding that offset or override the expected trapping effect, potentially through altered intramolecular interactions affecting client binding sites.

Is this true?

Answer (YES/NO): YES